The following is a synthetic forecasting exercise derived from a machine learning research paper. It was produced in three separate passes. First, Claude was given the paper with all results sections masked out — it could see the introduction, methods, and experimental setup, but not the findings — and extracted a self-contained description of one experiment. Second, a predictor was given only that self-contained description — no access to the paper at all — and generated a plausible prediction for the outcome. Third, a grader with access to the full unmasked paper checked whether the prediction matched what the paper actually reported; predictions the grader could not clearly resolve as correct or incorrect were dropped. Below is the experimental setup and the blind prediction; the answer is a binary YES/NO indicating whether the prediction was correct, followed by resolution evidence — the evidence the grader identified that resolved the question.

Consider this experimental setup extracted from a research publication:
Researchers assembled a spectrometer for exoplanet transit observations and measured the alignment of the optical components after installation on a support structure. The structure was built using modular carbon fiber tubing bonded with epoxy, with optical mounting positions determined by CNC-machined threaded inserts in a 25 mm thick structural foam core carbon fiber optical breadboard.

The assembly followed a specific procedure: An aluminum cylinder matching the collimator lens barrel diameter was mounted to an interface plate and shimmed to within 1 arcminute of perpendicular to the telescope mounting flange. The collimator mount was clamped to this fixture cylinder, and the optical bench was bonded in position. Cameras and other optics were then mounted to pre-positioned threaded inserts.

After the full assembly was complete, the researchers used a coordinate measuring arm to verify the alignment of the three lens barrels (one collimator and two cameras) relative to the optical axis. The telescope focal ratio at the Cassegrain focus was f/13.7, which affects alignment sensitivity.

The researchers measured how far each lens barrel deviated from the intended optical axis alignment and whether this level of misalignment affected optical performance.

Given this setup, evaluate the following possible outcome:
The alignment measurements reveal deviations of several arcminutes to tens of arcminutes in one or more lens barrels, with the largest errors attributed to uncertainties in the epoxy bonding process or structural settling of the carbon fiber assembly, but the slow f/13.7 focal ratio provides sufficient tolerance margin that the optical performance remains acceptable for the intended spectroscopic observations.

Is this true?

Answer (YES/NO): NO